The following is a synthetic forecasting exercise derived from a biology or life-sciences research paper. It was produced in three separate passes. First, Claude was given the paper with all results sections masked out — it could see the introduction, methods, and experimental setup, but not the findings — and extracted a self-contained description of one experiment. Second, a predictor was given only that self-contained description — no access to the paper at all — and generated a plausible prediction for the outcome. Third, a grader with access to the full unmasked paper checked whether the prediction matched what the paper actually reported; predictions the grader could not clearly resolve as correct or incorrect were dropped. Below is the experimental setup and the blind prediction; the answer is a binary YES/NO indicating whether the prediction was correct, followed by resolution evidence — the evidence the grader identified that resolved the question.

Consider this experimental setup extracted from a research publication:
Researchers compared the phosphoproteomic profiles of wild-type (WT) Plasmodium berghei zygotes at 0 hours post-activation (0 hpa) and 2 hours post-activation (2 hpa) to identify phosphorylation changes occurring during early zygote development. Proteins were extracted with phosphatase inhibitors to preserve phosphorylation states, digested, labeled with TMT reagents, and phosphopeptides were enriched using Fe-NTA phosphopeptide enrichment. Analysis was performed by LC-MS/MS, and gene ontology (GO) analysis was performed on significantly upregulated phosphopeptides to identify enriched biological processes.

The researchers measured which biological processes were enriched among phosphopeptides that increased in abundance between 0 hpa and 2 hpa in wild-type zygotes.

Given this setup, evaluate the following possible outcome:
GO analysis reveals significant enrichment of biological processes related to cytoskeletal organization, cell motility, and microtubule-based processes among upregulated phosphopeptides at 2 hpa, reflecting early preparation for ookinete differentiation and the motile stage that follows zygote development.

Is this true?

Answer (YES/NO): YES